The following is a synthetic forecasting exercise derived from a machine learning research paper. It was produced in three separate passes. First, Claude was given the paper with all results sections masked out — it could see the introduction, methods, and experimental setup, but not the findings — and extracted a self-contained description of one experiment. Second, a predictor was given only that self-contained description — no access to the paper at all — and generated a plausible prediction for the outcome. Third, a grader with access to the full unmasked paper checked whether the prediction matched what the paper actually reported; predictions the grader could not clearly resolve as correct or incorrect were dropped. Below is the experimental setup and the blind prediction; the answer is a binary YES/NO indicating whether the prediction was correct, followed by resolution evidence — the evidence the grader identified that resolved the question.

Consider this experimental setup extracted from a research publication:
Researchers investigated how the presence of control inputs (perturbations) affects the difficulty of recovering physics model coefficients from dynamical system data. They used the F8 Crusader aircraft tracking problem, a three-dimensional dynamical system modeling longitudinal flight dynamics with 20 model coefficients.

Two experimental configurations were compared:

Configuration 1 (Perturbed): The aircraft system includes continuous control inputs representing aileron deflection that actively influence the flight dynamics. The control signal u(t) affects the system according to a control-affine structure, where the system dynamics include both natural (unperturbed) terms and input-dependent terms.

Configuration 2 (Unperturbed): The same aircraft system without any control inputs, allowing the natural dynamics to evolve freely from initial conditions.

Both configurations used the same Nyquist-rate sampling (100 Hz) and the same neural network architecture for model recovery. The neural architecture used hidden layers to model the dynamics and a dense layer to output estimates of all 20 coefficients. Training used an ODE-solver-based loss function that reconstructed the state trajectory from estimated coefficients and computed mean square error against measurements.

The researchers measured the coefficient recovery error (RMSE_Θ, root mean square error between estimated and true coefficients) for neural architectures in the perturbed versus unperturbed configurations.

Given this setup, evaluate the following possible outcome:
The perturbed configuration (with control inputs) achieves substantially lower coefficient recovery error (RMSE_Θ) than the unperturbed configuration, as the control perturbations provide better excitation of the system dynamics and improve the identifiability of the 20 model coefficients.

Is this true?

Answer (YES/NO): NO